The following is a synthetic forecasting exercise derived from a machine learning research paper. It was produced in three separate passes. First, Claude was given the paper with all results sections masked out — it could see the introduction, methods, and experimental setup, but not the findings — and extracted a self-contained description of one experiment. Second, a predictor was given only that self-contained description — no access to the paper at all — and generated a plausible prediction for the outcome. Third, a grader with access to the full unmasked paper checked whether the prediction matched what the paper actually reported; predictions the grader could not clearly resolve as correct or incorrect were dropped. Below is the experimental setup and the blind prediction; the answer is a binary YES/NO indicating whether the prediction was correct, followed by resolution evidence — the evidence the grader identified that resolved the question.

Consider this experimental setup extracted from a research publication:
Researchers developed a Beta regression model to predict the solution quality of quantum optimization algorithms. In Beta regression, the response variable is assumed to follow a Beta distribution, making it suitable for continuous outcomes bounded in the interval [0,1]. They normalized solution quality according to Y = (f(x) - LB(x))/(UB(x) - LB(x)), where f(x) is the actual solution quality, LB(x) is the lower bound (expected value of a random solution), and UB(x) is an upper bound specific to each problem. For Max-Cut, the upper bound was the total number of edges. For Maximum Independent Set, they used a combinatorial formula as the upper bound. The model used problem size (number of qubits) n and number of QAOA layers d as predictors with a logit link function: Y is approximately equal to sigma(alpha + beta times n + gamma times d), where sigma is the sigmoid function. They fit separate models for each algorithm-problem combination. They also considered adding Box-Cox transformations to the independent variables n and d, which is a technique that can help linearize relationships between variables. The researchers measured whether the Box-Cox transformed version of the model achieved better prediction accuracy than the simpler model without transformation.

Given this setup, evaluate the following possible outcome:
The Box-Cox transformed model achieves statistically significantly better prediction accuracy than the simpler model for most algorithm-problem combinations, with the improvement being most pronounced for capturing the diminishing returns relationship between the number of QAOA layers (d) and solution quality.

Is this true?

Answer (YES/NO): NO